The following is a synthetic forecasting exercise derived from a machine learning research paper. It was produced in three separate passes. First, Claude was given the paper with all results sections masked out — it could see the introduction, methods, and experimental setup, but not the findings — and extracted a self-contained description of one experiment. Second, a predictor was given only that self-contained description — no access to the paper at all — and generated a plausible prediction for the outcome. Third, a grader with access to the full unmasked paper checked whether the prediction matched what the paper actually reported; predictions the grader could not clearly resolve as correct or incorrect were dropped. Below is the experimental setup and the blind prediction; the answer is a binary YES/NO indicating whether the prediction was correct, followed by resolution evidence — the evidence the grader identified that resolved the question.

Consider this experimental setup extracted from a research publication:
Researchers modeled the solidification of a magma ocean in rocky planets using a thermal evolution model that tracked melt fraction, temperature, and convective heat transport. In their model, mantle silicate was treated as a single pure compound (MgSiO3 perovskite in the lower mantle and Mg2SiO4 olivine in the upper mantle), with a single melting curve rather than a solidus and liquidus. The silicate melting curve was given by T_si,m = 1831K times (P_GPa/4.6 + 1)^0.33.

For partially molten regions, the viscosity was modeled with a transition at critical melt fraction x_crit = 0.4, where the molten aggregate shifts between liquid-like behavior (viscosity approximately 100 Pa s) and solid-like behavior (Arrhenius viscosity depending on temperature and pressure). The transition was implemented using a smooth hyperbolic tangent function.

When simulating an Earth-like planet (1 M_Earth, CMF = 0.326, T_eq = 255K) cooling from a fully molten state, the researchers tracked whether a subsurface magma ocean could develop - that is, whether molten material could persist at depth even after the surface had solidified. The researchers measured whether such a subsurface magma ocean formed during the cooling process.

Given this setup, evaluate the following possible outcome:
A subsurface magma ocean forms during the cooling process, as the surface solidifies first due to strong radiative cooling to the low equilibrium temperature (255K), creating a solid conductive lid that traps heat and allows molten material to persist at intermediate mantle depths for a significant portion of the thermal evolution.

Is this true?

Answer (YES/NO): NO